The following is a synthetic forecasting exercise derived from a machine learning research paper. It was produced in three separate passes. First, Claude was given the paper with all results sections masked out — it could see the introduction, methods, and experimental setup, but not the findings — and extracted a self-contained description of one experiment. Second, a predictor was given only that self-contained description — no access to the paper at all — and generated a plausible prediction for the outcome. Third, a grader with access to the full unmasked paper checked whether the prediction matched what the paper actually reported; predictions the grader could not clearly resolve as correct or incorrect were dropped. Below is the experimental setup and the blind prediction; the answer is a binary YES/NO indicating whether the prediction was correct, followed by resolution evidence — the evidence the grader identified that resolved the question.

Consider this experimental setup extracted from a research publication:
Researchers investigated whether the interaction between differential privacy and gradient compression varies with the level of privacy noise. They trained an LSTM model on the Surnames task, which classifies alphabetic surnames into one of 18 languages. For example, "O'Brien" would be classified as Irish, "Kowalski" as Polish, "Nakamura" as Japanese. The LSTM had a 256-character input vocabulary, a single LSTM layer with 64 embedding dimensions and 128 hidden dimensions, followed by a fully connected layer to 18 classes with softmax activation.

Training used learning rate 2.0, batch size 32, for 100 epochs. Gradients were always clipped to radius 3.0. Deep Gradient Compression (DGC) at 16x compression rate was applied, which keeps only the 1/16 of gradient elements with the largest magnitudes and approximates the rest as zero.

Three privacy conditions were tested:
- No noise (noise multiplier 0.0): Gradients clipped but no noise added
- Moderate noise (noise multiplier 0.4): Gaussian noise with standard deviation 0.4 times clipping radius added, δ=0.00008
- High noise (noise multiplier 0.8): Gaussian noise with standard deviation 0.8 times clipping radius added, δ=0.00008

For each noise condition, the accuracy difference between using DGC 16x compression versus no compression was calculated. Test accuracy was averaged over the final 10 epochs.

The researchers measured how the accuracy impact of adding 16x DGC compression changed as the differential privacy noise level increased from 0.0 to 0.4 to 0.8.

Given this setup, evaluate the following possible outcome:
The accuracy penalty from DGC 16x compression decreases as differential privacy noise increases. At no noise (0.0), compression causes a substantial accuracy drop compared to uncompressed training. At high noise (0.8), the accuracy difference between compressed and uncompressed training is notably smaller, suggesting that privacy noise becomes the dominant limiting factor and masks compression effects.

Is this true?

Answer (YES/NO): YES